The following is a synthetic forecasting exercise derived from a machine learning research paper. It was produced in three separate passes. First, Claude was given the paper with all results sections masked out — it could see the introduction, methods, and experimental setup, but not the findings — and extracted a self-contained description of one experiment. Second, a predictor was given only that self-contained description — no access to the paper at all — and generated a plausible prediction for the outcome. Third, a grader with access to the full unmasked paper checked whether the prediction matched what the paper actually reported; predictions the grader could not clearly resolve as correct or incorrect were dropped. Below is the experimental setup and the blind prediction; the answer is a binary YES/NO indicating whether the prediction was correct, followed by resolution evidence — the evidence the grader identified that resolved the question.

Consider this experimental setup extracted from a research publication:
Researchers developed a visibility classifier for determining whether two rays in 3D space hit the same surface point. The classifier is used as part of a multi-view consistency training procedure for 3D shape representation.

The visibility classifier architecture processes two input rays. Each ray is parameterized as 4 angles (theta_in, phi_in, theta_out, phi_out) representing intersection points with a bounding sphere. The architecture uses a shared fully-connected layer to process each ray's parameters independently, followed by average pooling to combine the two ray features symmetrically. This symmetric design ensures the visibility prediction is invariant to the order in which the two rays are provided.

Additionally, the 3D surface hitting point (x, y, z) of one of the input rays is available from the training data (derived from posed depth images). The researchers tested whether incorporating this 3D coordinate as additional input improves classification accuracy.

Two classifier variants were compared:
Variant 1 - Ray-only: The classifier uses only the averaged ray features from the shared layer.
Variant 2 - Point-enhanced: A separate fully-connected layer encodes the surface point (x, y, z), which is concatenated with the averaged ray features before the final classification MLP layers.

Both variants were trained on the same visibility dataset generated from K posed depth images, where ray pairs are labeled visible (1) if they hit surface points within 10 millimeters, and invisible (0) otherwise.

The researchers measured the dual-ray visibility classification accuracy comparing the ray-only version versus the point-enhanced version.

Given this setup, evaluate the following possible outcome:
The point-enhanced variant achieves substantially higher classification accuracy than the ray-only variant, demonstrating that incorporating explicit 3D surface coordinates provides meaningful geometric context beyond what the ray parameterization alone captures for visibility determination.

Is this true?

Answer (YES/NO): YES